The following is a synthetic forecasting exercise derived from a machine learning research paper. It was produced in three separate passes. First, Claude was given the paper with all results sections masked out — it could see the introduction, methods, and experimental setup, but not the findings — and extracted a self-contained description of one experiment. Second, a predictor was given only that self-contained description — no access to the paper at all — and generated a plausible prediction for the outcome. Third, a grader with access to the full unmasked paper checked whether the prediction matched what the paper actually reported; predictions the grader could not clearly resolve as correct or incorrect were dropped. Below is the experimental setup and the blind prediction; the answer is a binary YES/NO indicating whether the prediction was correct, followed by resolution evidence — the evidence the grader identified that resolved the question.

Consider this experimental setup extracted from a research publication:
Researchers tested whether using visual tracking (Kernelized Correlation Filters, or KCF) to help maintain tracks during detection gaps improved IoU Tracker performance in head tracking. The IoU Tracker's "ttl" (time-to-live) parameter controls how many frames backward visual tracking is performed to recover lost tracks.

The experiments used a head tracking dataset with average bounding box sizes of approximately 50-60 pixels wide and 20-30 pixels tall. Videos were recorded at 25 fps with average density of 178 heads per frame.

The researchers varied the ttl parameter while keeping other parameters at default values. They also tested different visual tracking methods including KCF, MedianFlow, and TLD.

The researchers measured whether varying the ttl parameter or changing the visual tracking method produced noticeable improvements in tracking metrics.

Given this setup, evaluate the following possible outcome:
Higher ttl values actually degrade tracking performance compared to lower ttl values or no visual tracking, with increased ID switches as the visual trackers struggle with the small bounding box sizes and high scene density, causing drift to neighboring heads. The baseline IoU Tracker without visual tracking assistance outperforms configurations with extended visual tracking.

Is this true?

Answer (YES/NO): NO